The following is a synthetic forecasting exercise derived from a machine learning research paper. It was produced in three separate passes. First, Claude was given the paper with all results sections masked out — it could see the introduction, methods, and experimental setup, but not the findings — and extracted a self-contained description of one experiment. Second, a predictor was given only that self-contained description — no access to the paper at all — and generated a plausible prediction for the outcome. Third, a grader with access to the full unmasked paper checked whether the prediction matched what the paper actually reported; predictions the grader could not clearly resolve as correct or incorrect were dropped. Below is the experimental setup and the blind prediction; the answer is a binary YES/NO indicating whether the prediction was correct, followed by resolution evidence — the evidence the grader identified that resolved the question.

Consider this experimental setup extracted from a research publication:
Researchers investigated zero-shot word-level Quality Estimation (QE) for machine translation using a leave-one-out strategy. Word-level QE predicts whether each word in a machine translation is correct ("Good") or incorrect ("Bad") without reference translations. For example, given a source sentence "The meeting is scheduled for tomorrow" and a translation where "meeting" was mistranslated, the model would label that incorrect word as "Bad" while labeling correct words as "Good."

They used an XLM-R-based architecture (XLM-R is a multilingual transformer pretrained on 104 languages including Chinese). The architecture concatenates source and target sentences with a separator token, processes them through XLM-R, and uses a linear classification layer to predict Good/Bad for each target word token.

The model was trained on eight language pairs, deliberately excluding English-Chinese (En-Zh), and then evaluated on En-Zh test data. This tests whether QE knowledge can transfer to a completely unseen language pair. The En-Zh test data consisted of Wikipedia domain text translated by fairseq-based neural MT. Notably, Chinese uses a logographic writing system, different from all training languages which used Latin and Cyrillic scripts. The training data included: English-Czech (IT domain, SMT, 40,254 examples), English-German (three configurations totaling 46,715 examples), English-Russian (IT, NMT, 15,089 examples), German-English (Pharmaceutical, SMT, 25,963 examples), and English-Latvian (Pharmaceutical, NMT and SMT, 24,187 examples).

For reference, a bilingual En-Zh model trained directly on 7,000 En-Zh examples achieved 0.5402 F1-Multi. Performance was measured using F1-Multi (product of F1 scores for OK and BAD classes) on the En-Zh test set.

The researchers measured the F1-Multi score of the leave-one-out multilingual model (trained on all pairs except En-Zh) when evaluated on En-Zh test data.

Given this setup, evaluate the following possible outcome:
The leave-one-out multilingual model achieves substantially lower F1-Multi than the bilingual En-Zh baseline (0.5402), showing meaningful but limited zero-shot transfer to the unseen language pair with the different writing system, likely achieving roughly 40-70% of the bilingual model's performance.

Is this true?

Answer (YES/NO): NO